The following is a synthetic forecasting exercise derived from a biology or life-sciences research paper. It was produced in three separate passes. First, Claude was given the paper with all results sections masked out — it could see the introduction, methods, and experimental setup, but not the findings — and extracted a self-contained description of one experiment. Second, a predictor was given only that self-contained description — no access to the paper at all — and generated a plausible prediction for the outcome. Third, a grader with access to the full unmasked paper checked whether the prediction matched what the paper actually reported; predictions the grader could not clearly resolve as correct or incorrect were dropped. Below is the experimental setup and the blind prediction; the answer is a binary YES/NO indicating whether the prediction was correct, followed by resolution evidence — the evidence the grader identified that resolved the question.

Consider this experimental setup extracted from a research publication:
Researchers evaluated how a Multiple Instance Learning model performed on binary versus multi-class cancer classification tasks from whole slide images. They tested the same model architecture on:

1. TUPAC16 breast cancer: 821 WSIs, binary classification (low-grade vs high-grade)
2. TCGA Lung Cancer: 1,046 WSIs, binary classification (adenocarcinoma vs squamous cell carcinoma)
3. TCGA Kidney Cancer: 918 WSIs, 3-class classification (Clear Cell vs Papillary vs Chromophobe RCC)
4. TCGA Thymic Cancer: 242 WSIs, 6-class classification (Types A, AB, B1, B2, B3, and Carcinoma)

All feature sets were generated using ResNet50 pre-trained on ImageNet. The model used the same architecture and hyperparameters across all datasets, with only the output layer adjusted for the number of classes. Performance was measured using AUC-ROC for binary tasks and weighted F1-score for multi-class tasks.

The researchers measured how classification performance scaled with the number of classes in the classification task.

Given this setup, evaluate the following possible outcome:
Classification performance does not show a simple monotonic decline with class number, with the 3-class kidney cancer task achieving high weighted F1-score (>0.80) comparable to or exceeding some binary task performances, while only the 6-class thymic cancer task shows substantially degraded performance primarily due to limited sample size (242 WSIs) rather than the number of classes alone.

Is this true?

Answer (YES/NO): NO